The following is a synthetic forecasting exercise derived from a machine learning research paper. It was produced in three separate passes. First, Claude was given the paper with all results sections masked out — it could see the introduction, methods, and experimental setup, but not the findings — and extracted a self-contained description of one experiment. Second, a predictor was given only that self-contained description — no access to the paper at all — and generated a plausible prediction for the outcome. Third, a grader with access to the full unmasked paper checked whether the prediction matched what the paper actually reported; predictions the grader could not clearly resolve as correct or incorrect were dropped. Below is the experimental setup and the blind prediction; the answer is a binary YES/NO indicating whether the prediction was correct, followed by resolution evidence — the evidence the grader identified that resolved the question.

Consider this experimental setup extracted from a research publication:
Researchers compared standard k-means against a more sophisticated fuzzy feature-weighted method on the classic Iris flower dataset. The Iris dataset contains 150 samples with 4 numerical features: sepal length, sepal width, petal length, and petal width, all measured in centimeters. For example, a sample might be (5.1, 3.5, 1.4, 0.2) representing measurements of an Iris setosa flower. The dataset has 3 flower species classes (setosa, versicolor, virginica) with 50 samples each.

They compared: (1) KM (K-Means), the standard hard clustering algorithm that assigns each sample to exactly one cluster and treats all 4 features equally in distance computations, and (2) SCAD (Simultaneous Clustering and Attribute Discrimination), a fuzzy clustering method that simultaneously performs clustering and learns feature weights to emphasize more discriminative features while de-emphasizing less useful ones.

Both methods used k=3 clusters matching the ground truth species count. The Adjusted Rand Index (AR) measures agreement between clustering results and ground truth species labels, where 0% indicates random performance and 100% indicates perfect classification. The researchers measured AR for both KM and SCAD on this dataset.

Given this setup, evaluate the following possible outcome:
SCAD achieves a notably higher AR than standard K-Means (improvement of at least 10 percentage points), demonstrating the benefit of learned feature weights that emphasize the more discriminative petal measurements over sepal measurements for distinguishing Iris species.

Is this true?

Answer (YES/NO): NO